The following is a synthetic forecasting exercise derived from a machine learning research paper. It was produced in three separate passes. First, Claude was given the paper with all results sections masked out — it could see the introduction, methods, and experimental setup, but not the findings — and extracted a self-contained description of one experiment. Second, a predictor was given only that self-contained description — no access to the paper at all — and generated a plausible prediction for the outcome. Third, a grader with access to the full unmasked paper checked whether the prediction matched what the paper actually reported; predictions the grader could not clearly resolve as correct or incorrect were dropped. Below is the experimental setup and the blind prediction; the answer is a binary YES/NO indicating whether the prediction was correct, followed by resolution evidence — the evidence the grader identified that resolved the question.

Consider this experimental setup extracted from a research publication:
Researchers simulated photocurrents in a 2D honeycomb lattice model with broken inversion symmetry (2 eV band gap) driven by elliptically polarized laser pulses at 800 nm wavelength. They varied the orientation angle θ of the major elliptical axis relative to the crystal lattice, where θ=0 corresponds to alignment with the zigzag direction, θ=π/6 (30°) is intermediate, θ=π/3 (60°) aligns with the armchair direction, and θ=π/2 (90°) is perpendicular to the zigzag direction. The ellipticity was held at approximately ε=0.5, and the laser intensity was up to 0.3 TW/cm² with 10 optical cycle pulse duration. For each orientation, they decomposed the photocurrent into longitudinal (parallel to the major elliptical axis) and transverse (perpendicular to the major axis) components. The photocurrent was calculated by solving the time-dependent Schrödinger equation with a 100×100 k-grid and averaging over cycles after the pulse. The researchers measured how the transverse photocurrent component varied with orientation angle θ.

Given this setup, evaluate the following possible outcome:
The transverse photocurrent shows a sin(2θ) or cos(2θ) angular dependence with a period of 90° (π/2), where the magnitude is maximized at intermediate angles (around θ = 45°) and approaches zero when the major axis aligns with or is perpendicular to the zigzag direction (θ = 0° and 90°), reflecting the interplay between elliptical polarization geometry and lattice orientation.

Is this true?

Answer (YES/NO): NO